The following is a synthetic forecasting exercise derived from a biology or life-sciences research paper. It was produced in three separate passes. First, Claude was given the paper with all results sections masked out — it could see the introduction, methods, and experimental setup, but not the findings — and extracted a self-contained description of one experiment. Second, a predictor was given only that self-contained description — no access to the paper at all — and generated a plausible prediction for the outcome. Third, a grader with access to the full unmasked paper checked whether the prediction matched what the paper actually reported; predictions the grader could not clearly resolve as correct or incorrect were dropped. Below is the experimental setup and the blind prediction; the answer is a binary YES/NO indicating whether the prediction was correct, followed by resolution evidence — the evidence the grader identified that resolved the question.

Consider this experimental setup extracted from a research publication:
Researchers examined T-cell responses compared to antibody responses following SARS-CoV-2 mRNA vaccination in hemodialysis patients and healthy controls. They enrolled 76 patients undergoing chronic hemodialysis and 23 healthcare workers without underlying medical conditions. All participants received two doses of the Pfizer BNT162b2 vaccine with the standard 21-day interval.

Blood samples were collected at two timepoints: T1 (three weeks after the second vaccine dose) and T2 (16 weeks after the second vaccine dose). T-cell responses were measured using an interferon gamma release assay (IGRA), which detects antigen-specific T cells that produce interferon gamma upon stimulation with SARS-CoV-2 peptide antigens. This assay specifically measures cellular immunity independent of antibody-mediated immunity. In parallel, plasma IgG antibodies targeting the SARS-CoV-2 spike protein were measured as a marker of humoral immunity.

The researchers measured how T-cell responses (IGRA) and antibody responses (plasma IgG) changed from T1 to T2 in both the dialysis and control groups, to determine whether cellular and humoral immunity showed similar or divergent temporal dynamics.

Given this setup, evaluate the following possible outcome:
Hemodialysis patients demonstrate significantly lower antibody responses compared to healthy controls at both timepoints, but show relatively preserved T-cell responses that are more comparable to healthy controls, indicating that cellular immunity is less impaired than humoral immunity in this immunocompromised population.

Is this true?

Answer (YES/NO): NO